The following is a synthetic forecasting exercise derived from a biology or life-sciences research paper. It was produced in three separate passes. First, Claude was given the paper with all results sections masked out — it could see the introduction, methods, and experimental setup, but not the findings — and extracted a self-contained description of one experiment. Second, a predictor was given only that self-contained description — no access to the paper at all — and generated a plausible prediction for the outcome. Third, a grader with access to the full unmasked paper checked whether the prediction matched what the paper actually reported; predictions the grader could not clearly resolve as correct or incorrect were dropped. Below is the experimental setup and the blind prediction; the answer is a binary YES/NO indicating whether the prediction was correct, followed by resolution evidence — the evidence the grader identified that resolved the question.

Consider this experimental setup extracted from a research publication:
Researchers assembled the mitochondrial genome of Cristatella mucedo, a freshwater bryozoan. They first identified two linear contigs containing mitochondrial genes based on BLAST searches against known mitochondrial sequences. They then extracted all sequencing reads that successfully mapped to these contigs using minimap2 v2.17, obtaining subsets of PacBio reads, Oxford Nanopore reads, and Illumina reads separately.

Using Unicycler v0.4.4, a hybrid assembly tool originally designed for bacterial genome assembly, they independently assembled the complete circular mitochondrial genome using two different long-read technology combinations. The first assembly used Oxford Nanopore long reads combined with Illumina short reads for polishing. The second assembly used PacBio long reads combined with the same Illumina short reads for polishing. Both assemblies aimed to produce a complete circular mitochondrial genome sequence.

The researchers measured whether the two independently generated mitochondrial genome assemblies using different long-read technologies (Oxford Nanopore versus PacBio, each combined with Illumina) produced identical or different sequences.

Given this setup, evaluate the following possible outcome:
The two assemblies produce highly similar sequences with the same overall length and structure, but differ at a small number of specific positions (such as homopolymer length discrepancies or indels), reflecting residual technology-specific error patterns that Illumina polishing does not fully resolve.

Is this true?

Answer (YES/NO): NO